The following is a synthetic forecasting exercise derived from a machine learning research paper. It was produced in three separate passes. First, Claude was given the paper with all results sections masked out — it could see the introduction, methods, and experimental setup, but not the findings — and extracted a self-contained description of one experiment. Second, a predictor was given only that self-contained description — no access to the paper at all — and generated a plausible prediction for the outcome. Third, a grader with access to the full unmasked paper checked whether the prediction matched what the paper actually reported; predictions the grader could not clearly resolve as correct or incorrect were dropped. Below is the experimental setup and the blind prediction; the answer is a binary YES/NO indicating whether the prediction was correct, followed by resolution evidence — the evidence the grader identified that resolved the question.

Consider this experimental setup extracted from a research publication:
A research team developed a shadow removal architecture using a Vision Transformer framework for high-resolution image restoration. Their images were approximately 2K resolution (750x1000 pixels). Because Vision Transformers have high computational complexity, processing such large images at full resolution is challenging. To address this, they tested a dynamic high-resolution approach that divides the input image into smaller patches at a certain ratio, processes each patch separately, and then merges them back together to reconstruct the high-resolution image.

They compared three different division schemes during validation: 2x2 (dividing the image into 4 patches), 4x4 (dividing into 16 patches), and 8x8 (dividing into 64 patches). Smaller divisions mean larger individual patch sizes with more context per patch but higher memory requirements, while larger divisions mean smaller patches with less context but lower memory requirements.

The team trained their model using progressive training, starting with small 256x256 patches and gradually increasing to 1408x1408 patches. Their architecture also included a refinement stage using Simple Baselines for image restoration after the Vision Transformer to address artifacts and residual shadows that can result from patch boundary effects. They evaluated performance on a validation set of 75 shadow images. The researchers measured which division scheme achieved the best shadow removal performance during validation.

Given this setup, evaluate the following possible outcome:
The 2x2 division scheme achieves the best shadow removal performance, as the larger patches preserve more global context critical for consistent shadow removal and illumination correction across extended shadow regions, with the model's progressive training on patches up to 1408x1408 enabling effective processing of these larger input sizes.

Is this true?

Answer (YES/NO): NO